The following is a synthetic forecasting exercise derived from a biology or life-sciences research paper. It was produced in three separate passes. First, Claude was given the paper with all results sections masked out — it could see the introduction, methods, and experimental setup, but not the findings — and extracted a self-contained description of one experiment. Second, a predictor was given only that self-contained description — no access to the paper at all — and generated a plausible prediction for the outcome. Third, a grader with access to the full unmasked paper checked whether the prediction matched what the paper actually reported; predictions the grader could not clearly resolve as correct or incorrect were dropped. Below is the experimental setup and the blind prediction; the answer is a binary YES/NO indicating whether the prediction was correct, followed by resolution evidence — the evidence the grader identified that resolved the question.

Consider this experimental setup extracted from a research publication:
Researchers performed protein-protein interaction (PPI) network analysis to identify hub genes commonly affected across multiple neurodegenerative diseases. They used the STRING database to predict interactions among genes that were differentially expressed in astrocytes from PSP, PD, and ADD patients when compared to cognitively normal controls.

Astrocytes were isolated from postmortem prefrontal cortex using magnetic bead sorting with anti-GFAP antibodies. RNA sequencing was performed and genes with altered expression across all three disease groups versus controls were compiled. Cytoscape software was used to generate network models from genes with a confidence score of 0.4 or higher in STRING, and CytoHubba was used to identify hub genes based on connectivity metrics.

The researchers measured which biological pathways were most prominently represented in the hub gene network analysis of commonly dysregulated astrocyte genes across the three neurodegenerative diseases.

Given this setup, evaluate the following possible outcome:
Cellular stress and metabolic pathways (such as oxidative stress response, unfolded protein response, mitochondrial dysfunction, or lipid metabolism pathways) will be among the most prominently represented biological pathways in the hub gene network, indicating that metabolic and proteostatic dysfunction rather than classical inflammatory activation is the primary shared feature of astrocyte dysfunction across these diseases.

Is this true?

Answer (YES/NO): NO